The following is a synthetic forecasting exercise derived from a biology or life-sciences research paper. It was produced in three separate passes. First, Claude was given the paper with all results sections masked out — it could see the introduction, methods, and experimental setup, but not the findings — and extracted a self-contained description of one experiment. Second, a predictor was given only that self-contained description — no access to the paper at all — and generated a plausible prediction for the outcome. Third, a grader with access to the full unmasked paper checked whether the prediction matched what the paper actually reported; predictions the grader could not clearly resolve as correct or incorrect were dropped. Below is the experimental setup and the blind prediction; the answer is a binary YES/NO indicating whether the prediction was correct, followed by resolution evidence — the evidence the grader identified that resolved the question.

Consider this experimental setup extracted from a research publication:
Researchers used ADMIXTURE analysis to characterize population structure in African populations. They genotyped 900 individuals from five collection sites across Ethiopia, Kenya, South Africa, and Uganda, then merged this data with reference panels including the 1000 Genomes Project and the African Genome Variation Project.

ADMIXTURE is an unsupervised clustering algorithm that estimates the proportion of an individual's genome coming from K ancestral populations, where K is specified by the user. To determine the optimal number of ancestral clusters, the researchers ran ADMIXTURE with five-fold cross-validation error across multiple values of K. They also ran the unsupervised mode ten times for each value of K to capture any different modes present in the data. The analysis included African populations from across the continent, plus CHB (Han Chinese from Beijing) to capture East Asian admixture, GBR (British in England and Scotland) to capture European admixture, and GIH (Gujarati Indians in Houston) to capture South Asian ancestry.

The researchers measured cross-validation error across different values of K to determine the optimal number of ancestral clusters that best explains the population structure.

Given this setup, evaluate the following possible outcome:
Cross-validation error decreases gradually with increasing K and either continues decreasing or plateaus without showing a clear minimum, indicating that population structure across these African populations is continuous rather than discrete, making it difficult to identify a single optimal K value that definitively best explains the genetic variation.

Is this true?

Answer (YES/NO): NO